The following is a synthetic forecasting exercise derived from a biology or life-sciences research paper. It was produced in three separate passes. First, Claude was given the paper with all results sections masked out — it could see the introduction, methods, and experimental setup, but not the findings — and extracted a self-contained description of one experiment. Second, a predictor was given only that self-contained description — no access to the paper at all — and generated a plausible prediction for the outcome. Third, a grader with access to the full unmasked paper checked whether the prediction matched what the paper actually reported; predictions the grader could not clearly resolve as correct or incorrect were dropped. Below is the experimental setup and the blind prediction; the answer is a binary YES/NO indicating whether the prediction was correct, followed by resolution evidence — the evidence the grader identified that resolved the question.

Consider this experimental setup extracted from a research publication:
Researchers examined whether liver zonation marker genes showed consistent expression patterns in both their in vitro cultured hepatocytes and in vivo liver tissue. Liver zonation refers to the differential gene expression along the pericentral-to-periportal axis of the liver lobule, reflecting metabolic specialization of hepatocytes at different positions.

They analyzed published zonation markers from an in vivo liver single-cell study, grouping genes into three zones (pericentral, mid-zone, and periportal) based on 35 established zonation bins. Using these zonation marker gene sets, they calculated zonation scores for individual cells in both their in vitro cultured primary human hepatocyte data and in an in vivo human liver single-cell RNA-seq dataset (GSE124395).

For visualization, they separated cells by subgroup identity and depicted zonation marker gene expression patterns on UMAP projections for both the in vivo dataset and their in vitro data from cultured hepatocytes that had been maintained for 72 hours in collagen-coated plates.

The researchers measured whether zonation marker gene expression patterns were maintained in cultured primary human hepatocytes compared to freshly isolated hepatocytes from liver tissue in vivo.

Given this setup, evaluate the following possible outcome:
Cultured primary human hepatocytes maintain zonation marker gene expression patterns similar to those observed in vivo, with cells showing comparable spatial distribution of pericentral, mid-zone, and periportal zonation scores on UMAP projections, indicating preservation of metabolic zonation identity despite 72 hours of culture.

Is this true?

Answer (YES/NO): NO